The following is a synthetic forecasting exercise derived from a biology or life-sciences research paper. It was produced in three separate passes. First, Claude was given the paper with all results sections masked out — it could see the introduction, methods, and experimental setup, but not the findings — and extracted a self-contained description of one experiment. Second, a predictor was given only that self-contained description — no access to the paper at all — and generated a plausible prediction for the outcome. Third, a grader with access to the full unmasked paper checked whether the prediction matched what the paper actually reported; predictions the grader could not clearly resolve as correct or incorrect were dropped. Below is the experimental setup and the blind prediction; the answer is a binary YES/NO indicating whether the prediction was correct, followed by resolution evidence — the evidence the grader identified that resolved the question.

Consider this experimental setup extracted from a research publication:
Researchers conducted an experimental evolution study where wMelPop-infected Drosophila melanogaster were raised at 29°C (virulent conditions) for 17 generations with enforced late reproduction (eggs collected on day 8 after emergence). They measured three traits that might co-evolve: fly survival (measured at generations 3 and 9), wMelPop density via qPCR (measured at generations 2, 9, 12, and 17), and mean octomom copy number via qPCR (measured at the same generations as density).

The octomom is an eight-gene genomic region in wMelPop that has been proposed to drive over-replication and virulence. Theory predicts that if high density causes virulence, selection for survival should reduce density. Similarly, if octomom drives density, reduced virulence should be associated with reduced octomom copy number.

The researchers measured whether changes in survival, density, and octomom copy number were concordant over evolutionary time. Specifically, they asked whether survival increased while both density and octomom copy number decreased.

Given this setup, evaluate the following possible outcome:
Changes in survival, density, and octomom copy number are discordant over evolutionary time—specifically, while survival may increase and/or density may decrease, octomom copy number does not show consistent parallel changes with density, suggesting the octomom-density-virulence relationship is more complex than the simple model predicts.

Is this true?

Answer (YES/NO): NO